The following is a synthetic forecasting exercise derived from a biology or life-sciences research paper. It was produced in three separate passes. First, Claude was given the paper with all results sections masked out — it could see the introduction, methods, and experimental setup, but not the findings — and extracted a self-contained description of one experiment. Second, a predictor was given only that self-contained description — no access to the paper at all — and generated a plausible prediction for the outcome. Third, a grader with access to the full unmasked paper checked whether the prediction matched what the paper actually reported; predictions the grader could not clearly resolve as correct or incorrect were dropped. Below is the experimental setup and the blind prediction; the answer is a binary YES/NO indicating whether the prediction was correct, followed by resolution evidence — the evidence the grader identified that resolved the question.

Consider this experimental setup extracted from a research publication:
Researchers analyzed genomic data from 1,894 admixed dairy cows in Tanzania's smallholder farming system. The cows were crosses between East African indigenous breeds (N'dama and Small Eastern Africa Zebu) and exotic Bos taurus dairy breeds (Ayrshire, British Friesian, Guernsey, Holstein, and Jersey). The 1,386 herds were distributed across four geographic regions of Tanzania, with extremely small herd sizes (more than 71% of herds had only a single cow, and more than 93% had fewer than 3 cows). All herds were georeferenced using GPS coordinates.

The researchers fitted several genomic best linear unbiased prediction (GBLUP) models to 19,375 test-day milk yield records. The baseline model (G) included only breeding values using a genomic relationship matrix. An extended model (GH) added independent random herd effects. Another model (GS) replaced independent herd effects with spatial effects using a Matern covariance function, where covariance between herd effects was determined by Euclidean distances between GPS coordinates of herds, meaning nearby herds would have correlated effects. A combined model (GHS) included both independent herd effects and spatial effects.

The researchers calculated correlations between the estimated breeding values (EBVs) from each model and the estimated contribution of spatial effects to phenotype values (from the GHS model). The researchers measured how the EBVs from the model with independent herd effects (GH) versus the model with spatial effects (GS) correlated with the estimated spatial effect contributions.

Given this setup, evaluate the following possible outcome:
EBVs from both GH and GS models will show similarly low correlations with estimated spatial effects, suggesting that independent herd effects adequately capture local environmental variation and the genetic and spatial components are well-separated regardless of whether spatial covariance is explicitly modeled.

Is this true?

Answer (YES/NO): NO